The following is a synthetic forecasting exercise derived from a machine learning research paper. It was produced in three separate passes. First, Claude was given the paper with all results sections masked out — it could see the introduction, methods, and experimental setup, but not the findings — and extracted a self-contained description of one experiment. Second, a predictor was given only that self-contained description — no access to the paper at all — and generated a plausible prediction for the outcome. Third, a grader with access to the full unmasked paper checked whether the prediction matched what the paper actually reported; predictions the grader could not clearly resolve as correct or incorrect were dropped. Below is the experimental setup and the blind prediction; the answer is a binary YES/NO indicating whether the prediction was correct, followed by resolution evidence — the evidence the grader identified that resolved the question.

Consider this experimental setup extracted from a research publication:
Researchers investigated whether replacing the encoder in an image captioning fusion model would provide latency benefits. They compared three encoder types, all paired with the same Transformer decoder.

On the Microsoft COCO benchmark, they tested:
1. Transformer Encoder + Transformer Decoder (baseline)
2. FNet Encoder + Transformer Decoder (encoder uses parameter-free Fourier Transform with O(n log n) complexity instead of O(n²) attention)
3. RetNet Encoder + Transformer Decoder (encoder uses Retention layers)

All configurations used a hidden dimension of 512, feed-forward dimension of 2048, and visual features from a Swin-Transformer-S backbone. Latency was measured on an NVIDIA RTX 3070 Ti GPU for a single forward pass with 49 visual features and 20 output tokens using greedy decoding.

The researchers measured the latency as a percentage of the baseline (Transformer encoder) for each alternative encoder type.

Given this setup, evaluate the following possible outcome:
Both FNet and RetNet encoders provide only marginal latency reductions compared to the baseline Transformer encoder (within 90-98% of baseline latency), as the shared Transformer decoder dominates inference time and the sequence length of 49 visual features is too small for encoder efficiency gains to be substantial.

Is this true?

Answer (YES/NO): YES